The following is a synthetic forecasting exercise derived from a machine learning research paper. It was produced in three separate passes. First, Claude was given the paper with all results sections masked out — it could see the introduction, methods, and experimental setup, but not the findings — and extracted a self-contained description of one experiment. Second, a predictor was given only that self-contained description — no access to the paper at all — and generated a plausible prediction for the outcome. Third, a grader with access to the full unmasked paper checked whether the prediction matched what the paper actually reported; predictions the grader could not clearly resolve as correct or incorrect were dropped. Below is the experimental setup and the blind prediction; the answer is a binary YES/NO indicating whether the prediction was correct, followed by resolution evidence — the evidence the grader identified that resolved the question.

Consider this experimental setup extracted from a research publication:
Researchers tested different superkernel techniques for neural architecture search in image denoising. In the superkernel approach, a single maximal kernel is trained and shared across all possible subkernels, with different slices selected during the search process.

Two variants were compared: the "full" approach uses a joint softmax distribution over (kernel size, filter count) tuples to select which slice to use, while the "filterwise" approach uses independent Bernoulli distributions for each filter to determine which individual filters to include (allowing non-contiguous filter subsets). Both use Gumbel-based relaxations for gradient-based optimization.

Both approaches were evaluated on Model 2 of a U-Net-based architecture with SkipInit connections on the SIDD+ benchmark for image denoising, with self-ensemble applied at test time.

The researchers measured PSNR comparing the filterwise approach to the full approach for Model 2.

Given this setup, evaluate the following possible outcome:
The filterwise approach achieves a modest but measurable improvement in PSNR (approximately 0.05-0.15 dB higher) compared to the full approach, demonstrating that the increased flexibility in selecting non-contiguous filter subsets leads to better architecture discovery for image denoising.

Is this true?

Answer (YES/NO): NO